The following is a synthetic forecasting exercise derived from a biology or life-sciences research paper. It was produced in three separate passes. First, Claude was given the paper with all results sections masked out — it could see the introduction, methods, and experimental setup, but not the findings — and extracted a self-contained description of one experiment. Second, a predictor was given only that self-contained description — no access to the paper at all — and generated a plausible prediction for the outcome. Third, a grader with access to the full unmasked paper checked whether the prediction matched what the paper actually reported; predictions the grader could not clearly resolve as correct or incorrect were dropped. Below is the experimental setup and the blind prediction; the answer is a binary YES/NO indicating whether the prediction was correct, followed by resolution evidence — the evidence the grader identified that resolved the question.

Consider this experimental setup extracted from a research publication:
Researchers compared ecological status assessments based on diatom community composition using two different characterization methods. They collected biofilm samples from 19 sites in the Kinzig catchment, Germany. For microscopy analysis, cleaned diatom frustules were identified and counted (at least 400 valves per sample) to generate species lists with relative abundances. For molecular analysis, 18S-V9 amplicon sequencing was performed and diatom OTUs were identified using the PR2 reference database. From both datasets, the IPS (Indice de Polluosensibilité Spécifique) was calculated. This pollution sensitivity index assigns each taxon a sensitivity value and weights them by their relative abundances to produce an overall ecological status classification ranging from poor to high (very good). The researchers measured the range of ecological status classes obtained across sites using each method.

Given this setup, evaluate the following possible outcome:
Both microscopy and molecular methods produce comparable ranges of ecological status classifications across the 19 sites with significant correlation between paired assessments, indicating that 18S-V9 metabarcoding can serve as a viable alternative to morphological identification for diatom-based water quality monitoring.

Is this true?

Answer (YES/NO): NO